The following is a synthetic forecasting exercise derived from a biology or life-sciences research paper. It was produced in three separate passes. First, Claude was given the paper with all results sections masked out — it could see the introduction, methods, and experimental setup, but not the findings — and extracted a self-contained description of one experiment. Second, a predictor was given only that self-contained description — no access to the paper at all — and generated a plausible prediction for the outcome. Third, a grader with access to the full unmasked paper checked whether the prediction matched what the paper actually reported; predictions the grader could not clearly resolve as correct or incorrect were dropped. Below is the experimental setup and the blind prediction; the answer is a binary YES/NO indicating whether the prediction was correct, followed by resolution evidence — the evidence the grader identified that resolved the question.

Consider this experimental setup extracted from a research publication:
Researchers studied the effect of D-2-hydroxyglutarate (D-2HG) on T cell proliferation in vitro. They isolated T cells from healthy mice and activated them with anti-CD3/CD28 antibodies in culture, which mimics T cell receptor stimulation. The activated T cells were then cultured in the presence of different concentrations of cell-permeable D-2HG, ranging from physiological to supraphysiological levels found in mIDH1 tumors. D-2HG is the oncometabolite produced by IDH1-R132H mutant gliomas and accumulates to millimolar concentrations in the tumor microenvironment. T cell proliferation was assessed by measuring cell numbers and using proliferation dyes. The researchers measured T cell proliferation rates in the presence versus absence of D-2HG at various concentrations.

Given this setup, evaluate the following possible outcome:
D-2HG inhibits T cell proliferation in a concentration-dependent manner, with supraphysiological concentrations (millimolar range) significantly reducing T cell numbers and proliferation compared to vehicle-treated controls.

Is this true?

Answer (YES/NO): NO